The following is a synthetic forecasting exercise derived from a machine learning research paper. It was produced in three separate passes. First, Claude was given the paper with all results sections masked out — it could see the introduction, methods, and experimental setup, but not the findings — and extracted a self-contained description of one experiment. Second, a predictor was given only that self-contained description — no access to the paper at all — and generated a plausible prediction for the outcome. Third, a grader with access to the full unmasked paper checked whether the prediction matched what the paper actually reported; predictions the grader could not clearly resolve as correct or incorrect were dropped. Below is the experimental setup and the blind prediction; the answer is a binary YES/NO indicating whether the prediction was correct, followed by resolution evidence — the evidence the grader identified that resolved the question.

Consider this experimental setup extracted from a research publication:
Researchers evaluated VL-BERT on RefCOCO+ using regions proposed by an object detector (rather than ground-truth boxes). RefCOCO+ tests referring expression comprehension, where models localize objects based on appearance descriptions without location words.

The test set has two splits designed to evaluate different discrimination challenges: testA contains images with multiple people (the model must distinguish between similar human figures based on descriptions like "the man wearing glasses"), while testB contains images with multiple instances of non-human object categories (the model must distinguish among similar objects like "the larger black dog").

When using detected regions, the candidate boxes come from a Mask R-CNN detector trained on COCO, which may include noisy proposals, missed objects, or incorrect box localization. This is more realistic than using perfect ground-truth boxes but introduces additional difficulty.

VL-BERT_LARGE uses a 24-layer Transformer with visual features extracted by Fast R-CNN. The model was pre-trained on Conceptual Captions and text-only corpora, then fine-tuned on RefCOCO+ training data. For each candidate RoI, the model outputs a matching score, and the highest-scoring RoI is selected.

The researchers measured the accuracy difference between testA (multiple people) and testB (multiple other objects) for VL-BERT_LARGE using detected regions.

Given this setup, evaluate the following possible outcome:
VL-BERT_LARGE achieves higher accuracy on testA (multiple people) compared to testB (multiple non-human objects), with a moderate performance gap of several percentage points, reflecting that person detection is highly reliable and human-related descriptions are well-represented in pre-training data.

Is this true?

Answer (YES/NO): NO